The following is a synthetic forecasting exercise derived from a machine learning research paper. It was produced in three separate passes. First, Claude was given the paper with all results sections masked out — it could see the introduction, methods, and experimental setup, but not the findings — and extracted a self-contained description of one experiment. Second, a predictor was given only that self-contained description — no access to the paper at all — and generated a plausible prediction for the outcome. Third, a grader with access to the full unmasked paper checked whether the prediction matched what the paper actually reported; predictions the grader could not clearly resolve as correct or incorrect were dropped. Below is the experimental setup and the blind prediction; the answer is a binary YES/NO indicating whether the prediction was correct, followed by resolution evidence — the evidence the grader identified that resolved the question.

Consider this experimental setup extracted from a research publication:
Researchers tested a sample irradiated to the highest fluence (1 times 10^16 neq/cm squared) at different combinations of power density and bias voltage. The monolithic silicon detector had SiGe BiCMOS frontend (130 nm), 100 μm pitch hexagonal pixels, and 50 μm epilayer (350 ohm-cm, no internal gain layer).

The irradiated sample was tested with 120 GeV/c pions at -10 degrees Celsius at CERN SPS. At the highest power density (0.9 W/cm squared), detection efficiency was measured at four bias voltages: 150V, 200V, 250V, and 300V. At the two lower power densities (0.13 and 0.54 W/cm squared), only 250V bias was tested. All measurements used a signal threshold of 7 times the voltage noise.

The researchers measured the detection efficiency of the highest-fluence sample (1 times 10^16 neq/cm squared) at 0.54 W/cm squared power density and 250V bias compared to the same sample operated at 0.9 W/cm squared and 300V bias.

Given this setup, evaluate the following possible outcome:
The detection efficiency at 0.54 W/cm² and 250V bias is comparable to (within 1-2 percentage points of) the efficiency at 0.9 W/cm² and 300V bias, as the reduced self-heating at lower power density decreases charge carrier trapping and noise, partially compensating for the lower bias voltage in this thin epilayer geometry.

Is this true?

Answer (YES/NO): YES